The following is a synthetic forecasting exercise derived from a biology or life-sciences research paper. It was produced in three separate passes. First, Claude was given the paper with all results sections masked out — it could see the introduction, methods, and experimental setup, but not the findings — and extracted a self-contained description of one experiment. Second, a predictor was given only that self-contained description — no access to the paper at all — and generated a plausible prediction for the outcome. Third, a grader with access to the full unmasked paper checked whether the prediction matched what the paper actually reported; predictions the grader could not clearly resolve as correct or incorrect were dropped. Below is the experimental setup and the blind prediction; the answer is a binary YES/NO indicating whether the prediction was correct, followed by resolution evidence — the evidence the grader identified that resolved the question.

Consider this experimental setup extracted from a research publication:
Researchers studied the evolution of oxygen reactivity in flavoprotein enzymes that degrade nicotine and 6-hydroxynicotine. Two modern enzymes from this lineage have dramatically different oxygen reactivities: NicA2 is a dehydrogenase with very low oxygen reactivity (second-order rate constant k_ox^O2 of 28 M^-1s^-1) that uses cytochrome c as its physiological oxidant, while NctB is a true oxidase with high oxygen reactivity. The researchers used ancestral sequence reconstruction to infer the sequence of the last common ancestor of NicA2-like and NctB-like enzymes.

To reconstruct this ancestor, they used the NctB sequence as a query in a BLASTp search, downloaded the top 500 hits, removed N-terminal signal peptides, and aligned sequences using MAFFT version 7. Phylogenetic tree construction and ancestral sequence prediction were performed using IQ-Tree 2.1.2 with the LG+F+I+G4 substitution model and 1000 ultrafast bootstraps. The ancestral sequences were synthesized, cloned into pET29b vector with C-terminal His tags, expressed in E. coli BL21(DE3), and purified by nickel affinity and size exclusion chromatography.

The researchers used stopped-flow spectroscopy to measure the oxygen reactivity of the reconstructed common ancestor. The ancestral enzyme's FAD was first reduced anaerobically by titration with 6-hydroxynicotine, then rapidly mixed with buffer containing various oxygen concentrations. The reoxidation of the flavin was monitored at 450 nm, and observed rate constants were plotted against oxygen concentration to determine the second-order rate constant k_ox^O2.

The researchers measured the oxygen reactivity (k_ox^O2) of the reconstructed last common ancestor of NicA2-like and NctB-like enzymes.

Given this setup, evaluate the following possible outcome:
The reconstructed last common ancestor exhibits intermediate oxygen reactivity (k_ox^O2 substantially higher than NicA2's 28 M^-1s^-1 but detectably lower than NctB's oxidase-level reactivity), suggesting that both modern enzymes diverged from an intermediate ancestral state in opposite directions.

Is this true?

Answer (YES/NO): NO